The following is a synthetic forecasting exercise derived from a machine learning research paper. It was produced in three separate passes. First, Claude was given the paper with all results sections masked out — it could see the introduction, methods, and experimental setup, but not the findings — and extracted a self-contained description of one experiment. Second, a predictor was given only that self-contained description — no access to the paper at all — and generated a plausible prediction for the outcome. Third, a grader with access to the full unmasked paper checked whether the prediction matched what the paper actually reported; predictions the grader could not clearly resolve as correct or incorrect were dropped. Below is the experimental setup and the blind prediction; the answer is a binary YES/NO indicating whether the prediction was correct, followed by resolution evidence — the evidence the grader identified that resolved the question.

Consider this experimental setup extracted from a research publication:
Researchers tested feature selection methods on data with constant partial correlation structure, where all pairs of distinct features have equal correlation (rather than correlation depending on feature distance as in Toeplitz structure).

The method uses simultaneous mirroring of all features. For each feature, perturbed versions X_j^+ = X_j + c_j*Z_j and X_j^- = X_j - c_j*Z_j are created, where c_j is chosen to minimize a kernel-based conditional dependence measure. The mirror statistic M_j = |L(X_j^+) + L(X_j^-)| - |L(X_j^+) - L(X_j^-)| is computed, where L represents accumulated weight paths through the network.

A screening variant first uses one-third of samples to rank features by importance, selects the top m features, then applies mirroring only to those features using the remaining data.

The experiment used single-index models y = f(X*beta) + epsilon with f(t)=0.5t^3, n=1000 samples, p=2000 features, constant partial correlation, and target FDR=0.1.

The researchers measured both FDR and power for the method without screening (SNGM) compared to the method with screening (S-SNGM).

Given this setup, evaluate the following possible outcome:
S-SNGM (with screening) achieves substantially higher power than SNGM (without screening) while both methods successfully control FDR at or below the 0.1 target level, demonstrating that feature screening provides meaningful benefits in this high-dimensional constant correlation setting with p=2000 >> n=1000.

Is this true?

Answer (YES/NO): YES